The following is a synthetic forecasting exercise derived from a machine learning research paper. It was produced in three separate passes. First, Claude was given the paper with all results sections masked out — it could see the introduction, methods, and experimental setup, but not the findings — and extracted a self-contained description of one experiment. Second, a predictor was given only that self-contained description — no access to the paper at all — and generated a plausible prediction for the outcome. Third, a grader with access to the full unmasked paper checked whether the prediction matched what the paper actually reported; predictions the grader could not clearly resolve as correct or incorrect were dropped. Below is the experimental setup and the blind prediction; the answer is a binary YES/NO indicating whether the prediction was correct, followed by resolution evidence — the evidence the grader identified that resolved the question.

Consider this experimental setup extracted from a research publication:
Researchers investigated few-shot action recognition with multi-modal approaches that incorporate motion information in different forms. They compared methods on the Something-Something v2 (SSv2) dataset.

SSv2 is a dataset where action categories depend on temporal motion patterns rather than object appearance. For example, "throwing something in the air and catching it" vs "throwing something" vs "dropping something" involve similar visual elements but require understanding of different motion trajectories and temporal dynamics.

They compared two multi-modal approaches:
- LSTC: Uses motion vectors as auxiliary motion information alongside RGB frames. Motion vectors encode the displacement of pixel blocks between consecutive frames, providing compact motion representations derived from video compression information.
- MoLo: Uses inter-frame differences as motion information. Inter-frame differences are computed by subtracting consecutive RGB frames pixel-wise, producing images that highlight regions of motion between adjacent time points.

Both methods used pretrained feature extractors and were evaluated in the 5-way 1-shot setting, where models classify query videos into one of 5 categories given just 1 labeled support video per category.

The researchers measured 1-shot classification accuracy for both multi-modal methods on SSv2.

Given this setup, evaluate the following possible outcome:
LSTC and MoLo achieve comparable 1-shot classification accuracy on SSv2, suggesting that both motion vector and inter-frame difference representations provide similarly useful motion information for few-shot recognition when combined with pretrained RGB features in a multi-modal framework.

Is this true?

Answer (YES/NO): NO